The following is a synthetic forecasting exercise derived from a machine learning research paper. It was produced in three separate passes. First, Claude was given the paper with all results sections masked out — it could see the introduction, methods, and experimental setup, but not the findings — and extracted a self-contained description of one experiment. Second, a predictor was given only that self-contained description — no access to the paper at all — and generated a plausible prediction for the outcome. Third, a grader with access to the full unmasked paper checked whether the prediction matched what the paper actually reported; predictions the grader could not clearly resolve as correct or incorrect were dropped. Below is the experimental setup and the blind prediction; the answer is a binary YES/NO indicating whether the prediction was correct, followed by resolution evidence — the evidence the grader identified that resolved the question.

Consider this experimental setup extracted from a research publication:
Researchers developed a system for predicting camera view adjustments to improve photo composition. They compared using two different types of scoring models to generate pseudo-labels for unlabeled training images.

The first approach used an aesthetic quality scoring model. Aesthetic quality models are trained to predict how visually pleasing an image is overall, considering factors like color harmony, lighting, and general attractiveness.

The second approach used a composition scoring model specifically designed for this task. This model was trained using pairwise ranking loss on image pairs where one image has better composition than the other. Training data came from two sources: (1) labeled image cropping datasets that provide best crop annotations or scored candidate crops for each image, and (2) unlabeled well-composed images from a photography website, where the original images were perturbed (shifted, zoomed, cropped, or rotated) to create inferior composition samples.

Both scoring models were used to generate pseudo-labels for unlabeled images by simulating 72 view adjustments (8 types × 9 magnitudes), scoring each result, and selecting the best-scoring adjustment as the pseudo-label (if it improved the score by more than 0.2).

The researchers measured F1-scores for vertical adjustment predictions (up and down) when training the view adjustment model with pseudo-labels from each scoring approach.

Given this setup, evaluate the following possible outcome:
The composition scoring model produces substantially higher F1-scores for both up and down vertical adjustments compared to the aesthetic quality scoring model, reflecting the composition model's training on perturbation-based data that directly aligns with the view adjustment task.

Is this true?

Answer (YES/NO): YES